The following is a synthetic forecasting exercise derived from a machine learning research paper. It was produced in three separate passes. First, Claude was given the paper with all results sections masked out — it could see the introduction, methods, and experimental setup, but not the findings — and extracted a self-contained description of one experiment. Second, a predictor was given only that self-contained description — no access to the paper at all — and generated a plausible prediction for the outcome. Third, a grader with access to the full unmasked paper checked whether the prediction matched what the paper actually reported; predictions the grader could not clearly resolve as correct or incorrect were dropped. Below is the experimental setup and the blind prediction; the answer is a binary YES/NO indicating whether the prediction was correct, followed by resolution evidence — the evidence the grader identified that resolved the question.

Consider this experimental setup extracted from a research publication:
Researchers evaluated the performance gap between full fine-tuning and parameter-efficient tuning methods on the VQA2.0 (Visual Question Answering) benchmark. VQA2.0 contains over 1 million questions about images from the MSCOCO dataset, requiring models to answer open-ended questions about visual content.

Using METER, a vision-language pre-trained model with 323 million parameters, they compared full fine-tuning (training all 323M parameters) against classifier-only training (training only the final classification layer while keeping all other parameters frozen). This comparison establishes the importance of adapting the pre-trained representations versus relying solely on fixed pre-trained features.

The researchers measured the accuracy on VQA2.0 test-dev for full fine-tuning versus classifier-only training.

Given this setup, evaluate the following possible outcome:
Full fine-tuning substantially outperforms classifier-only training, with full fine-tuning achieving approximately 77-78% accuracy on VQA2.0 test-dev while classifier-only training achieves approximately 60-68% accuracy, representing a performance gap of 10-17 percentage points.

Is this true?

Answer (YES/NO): NO